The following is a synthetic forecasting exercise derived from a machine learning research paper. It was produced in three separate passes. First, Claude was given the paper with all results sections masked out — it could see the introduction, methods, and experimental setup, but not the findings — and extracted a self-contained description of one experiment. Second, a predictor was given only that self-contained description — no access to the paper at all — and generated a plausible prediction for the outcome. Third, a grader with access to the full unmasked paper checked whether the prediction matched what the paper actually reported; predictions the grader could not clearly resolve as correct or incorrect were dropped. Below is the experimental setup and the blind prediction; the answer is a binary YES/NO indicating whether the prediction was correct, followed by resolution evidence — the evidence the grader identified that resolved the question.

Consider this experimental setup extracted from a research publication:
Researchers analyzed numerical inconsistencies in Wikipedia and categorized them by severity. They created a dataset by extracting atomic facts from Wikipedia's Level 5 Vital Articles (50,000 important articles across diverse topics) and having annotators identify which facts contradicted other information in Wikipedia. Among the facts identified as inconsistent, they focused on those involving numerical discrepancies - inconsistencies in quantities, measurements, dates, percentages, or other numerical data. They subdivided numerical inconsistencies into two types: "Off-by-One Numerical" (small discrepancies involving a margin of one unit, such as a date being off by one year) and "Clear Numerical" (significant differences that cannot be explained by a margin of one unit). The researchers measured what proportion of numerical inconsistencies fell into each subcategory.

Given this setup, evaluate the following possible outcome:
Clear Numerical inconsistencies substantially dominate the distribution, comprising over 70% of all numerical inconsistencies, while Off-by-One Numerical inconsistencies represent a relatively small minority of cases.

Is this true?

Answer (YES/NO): NO